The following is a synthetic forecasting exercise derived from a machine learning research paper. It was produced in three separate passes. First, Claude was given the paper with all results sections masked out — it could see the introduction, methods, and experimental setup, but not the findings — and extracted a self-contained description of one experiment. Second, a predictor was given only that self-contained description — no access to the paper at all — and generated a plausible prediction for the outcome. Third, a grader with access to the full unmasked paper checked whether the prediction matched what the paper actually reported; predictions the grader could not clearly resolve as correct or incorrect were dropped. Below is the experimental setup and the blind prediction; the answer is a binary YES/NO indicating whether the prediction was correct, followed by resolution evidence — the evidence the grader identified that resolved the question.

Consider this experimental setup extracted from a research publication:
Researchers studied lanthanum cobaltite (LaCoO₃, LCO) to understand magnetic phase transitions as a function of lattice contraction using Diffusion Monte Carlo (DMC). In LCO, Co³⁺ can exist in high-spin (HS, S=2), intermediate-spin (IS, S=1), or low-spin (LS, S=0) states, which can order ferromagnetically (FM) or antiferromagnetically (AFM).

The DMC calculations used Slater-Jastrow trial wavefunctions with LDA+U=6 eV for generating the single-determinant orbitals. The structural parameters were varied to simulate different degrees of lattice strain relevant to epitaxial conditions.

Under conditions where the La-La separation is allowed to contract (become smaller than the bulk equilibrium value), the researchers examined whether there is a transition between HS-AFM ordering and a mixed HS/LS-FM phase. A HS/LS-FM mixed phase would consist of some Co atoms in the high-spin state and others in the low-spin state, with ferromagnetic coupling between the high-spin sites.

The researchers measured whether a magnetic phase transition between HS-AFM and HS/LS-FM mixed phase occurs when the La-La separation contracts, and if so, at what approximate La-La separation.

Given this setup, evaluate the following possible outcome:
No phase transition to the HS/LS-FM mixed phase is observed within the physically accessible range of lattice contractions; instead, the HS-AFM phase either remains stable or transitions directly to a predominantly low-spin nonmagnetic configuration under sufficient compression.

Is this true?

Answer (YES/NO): NO